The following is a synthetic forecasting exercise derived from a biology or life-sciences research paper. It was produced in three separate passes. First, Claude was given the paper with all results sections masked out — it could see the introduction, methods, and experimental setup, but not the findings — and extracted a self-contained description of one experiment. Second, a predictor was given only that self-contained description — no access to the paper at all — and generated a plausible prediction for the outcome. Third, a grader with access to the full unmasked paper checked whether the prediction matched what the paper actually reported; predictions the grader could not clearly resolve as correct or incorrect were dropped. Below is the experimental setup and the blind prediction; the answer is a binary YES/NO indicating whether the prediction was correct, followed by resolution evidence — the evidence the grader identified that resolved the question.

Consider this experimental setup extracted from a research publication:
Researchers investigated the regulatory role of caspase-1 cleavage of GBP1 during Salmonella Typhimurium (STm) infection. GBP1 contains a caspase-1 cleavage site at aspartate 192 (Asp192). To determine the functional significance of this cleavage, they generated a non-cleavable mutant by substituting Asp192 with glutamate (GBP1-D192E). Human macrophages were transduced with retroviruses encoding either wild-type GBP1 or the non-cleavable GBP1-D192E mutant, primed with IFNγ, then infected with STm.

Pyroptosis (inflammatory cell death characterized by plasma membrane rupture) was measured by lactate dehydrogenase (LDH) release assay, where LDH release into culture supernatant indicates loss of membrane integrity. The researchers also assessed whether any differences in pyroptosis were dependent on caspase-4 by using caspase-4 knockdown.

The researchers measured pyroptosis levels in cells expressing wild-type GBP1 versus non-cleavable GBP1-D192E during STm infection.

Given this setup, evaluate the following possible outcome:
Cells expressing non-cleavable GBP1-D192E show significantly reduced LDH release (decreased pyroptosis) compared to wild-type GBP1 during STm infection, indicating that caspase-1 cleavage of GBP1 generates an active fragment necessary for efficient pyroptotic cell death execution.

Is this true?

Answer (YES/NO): NO